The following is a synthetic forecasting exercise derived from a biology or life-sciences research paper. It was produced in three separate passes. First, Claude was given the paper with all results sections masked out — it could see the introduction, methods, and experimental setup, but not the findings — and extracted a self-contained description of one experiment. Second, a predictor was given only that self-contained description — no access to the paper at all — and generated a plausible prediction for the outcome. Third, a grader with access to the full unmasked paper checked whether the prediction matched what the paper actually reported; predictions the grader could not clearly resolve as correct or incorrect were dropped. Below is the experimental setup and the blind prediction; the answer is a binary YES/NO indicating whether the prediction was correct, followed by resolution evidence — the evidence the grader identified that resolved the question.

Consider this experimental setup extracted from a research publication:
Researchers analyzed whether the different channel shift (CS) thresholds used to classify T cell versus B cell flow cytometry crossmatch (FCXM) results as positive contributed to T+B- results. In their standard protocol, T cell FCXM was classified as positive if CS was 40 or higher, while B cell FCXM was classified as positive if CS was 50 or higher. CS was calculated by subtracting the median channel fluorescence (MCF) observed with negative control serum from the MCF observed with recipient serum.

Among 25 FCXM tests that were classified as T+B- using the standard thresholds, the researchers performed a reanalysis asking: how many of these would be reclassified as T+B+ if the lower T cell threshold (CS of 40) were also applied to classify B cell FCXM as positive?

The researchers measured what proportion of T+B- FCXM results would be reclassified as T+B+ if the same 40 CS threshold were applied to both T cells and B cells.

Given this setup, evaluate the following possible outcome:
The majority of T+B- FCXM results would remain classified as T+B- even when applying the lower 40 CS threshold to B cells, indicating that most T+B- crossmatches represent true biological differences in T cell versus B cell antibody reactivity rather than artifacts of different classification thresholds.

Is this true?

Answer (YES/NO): NO